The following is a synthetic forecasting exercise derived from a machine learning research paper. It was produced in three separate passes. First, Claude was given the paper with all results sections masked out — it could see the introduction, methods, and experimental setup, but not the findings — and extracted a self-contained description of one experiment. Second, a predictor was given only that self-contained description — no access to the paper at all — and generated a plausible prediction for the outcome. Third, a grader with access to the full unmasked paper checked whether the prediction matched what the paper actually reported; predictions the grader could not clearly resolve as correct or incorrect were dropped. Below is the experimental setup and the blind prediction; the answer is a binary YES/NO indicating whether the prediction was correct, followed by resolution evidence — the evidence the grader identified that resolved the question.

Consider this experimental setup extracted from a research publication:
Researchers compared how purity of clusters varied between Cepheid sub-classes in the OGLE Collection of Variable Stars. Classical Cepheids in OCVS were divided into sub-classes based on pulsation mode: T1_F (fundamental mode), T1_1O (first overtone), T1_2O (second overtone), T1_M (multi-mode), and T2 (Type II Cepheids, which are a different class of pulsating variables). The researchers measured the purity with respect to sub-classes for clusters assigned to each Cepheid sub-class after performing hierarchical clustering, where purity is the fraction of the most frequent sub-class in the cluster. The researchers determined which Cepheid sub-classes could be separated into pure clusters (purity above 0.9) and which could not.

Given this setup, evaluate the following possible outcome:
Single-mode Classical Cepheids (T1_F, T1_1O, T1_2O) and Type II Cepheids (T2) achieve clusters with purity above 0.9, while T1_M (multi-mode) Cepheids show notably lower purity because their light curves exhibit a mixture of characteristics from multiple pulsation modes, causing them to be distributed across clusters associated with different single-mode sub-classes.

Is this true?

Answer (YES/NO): NO